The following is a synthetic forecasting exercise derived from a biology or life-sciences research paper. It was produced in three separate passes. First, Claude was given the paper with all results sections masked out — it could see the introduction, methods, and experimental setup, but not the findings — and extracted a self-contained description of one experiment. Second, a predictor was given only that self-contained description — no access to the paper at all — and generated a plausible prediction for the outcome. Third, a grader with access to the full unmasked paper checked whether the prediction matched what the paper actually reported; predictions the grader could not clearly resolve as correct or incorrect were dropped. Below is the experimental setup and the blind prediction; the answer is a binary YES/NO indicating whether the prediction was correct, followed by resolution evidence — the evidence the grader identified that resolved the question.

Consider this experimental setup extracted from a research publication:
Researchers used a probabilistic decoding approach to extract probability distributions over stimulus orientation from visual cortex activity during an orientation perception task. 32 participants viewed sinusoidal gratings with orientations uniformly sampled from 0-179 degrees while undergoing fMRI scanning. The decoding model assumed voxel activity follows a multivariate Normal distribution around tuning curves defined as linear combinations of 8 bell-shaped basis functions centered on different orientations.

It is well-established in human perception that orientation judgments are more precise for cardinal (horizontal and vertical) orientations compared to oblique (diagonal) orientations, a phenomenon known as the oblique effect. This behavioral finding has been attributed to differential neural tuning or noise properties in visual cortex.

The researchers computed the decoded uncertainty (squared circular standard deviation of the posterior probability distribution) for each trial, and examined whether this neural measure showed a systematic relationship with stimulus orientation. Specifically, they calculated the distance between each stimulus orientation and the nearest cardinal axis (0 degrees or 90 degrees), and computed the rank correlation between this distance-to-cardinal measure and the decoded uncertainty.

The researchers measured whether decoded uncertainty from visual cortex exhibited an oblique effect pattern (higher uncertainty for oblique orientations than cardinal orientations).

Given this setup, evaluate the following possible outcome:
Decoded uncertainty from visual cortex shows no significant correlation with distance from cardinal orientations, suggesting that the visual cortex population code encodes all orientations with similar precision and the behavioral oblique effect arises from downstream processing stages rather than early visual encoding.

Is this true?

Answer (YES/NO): NO